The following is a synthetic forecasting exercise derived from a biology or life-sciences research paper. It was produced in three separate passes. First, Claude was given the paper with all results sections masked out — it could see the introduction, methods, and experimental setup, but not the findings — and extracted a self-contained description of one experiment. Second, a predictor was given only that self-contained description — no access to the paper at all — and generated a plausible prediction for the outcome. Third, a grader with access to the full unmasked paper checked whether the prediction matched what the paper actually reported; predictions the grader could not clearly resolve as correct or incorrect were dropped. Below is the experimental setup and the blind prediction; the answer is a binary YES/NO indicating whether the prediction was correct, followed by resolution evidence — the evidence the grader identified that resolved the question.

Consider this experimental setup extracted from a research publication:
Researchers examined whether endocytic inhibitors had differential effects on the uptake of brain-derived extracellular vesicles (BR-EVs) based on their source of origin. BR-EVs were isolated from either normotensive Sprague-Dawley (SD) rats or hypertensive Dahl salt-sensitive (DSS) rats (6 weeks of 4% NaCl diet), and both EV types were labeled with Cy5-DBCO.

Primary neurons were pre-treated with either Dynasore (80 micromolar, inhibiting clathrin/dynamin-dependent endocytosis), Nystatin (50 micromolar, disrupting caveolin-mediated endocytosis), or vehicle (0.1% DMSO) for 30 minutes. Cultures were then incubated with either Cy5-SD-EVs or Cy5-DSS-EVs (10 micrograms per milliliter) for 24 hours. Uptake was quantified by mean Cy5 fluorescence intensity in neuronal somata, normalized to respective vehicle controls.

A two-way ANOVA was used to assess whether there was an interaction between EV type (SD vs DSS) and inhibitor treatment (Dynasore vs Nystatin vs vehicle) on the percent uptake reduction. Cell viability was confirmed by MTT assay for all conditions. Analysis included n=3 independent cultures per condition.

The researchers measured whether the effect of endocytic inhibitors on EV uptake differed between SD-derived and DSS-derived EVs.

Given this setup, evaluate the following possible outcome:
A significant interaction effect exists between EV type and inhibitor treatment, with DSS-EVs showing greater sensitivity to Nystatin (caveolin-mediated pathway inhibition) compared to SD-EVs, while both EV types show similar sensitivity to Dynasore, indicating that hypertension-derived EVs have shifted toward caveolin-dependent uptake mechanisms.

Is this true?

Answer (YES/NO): NO